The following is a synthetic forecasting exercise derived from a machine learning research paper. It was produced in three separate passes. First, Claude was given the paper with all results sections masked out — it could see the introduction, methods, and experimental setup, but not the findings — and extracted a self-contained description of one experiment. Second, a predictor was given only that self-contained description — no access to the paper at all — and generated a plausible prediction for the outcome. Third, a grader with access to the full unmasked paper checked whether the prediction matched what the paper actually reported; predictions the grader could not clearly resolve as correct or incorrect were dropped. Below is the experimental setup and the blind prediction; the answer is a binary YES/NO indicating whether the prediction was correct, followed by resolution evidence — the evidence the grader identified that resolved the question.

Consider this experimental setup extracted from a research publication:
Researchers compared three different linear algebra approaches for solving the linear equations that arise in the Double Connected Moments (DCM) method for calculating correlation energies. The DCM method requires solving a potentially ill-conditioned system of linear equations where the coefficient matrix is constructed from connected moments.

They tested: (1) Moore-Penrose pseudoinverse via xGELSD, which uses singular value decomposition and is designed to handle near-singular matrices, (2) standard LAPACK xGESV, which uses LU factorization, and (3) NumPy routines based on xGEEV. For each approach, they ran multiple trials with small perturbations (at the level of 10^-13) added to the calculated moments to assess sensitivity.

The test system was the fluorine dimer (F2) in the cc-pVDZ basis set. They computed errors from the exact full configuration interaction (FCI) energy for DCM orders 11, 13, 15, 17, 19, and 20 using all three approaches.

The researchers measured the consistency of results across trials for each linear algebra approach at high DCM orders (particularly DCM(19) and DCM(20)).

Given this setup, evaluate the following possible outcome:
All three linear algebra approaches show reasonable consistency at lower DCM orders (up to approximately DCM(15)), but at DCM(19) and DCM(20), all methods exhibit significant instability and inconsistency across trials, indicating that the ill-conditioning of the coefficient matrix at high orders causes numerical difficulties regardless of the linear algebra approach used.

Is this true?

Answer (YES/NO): NO